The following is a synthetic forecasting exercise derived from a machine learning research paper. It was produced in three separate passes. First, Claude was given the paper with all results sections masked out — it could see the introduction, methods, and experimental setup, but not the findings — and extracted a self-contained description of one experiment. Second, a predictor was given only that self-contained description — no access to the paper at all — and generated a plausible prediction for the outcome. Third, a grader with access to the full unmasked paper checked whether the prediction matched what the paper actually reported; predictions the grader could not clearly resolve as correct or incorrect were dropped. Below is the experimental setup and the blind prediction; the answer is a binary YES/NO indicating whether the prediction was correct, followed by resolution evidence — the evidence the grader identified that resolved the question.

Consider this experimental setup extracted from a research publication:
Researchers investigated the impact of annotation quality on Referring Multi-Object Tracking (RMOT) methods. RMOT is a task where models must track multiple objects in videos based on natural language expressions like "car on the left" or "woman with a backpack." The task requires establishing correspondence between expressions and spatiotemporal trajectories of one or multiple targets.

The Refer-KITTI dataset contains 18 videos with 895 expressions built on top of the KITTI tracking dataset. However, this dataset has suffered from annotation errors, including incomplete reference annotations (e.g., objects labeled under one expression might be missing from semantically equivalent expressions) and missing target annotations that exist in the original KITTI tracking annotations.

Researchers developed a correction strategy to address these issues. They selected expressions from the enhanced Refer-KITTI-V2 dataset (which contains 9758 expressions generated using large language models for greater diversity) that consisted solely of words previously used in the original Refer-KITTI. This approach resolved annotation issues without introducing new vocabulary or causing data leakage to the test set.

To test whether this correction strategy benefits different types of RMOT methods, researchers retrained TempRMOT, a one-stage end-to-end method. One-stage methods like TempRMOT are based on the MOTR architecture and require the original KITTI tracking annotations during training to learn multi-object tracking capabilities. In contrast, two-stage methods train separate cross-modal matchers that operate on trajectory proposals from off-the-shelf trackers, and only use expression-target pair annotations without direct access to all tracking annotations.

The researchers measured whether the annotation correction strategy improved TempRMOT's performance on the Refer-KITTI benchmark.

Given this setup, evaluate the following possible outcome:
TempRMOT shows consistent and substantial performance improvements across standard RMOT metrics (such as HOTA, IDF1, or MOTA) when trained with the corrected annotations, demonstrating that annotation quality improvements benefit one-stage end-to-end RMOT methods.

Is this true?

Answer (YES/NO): NO